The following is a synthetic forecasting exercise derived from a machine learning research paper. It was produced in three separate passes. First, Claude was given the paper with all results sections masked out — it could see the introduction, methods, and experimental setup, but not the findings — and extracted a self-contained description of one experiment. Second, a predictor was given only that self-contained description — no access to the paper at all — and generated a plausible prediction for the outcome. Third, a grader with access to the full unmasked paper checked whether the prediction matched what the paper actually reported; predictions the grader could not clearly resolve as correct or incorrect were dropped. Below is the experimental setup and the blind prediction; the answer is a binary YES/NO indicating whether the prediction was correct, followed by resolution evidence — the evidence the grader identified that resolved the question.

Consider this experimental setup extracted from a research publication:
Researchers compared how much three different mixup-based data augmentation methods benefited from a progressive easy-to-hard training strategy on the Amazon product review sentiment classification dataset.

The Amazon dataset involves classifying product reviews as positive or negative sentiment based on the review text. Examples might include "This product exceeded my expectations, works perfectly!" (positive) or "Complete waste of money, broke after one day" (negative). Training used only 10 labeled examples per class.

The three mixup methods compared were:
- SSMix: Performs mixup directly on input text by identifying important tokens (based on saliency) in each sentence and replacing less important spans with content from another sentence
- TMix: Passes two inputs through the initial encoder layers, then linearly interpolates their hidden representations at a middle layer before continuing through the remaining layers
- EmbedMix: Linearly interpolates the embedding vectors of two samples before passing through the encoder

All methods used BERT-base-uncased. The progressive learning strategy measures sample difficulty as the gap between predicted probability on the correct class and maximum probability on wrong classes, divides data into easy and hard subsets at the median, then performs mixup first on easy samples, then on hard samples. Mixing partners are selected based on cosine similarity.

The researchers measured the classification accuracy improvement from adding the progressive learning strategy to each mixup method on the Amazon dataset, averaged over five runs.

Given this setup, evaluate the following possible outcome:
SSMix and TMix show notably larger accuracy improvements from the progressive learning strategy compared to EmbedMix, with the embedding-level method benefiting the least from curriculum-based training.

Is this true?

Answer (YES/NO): NO